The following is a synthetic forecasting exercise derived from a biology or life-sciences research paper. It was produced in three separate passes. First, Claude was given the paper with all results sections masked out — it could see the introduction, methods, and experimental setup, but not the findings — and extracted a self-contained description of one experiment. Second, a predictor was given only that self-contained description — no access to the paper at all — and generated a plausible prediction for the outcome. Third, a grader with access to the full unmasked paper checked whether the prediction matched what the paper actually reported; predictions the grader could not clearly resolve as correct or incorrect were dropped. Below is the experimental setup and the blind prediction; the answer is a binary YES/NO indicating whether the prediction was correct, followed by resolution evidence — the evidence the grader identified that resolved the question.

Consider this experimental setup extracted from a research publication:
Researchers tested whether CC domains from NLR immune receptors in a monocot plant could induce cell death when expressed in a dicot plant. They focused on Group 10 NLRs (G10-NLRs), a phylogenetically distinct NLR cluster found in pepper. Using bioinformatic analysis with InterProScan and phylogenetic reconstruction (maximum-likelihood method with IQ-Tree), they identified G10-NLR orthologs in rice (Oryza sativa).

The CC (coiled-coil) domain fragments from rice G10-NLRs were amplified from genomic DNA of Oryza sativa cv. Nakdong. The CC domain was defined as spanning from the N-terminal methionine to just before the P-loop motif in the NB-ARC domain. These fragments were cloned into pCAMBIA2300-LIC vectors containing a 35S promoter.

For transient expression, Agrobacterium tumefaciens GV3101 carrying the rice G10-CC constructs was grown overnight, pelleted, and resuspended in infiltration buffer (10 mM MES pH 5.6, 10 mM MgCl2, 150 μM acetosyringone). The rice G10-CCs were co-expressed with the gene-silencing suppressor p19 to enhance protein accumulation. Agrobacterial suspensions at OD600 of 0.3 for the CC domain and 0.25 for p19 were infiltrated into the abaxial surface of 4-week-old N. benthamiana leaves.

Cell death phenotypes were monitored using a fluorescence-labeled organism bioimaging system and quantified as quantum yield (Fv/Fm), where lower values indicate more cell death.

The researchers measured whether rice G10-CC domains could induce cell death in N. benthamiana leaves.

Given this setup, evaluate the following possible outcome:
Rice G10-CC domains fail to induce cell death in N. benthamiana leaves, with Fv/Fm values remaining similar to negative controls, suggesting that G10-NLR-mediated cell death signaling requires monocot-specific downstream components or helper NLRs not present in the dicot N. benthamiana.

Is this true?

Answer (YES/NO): NO